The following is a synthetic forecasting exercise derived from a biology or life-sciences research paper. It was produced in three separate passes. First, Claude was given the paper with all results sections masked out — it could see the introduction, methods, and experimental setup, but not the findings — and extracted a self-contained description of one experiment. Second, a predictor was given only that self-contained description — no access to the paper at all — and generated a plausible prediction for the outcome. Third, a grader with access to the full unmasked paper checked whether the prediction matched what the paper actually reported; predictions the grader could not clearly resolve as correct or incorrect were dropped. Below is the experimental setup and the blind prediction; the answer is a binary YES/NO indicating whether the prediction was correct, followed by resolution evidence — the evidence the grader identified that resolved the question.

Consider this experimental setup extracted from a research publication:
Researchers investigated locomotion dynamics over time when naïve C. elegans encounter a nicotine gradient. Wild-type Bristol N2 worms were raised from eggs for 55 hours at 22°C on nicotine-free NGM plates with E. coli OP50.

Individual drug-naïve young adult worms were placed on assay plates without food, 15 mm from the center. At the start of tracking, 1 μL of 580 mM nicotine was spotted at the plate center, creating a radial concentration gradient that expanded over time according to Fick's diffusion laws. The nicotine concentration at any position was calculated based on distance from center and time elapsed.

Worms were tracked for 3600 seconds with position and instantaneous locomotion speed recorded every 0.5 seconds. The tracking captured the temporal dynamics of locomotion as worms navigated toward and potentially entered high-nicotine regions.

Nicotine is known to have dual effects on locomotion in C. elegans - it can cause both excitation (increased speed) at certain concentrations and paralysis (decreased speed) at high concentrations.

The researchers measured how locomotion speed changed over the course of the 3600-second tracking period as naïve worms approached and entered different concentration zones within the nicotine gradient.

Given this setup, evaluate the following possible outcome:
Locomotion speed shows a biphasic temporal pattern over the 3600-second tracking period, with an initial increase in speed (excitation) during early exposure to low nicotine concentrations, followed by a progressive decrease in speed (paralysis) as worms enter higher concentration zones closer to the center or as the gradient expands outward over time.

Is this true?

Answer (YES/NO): NO